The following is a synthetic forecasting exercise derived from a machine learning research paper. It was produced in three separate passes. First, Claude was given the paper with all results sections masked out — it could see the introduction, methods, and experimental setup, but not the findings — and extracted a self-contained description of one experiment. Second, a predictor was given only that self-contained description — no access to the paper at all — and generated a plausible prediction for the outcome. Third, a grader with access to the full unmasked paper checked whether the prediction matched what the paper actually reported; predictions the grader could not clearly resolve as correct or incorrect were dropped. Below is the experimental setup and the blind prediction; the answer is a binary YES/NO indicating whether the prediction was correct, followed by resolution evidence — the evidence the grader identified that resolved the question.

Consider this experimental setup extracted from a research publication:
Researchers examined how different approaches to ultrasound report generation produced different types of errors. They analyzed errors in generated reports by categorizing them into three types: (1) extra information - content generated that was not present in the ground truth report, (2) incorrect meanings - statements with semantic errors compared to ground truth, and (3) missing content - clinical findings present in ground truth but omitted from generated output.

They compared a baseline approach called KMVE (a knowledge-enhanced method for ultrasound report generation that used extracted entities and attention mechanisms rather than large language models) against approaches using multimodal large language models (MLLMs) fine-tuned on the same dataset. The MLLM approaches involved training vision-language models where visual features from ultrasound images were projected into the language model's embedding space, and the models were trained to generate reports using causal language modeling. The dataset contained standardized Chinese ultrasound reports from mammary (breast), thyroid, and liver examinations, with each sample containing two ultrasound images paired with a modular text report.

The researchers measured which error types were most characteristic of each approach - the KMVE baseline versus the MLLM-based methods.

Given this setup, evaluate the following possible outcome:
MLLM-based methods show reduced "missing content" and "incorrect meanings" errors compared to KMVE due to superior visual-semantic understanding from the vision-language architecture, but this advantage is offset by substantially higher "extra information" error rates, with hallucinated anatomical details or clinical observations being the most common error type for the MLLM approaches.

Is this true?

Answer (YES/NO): NO